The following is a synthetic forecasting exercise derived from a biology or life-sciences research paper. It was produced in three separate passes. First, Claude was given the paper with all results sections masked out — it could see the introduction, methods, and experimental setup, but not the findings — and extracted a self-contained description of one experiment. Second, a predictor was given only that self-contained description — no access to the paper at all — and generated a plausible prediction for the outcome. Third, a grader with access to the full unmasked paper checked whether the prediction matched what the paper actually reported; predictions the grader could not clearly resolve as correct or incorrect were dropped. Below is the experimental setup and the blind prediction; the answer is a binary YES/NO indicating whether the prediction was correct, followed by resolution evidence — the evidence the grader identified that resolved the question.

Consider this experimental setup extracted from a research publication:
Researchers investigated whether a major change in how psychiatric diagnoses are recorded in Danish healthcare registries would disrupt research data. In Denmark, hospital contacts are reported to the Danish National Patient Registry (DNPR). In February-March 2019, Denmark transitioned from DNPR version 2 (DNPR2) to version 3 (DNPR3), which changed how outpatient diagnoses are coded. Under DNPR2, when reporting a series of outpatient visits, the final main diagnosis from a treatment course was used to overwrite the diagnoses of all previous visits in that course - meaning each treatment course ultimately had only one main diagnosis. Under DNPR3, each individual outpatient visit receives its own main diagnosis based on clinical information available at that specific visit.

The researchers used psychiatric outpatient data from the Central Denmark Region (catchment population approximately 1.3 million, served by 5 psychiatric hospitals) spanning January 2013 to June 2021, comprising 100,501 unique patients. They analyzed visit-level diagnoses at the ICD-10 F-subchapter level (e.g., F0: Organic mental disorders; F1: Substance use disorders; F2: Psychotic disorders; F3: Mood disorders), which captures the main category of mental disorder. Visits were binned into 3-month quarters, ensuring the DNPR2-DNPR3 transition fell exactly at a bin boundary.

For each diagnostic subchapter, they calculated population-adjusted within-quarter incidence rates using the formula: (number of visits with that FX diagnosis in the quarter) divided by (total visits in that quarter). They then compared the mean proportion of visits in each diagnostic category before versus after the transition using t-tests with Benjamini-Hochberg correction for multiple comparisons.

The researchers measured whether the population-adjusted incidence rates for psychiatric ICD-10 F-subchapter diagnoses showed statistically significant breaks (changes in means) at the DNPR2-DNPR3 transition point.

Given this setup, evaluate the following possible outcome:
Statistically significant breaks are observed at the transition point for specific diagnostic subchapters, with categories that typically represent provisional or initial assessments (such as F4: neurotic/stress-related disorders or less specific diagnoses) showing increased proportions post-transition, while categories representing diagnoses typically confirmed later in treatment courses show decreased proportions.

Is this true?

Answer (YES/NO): NO